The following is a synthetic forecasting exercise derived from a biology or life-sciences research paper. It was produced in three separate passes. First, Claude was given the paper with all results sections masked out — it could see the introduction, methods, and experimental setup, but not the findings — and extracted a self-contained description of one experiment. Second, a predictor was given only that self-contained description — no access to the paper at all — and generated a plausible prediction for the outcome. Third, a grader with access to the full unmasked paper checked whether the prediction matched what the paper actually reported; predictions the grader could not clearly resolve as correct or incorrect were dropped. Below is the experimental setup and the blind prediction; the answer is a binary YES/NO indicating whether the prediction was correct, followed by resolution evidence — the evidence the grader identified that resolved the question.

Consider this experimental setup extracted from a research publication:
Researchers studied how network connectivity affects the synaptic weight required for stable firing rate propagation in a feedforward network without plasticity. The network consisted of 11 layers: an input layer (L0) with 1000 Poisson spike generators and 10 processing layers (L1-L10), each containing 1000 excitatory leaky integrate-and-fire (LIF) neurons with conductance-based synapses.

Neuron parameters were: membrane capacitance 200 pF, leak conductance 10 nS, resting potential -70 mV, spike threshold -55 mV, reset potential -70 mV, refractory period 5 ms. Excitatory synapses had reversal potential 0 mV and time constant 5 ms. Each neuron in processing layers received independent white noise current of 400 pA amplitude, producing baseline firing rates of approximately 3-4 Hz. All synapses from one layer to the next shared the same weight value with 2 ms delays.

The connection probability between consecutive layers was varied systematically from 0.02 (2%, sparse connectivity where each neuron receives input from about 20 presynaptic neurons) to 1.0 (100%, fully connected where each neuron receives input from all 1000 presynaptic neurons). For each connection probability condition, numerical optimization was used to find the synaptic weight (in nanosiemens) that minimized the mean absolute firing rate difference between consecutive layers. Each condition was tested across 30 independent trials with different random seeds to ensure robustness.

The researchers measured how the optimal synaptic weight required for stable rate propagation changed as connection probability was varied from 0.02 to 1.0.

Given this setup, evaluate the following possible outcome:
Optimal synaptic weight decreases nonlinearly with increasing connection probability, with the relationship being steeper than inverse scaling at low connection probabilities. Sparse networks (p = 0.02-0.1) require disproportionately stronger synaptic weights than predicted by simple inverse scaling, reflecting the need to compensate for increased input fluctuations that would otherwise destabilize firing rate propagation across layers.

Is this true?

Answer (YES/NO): NO